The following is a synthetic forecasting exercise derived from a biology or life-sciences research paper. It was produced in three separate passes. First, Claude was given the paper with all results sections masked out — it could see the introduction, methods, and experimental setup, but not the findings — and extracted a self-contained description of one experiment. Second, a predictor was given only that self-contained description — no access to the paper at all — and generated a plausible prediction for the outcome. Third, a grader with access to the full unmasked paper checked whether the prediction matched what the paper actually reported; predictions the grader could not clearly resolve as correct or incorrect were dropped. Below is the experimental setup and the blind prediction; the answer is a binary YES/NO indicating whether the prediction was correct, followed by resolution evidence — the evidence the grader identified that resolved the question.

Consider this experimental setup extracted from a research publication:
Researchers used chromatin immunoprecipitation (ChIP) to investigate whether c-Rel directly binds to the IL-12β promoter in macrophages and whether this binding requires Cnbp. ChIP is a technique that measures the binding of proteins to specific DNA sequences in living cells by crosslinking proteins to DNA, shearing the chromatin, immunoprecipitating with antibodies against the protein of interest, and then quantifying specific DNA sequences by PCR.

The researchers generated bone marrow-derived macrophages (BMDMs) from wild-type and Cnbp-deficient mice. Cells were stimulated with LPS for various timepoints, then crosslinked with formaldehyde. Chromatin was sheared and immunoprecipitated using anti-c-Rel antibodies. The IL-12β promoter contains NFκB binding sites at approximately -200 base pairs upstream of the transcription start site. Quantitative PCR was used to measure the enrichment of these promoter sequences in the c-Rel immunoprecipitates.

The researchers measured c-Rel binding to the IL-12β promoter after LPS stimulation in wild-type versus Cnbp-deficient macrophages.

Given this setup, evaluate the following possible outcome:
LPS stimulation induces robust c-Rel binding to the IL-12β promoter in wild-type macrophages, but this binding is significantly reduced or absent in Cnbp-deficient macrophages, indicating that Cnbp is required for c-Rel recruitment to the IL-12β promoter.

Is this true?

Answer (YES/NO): YES